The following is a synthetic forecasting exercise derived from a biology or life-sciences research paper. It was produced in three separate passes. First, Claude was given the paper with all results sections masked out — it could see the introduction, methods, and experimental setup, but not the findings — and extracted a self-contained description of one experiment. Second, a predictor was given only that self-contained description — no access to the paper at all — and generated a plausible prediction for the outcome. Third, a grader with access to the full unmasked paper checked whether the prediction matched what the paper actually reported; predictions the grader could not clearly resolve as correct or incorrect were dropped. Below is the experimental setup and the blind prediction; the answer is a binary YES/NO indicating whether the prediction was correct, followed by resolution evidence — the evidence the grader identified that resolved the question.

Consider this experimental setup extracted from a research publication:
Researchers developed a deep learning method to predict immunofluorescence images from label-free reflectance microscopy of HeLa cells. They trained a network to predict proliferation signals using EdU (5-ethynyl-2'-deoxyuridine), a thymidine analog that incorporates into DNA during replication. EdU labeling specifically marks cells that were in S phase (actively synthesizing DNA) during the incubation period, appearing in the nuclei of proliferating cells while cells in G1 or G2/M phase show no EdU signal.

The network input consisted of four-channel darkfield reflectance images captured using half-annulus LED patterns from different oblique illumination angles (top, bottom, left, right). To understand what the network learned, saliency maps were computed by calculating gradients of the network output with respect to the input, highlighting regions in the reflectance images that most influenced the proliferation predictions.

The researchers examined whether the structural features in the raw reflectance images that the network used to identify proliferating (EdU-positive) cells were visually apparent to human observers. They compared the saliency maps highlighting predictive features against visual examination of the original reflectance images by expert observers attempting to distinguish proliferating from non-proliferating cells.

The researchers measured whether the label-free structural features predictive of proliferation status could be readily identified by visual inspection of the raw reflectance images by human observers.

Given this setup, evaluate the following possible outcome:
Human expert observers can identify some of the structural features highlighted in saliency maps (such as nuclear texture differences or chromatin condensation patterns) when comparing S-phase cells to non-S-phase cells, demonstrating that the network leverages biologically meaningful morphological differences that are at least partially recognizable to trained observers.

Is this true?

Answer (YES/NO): NO